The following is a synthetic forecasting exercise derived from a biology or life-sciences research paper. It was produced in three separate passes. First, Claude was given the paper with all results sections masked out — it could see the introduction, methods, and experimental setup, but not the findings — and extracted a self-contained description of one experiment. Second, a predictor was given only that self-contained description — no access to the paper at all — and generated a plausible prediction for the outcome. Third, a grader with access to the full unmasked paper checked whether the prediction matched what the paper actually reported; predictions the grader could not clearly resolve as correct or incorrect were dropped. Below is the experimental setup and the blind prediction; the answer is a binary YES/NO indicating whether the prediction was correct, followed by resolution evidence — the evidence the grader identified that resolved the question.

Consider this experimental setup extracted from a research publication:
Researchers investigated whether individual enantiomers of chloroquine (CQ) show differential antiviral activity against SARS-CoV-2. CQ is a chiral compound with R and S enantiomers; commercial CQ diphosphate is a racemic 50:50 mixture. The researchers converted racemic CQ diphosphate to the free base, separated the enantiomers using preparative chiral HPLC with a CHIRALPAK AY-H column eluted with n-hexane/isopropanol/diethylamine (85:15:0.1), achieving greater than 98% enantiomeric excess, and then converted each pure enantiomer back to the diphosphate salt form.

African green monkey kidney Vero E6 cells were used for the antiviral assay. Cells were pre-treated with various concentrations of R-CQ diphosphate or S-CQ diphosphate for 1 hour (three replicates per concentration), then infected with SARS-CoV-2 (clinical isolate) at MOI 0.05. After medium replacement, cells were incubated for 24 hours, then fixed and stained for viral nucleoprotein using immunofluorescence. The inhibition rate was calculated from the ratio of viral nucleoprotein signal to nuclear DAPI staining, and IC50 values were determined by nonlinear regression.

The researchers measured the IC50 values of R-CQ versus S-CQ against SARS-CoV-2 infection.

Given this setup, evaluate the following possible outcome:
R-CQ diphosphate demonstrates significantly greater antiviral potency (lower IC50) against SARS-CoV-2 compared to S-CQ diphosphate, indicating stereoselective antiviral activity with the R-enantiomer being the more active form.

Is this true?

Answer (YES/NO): NO